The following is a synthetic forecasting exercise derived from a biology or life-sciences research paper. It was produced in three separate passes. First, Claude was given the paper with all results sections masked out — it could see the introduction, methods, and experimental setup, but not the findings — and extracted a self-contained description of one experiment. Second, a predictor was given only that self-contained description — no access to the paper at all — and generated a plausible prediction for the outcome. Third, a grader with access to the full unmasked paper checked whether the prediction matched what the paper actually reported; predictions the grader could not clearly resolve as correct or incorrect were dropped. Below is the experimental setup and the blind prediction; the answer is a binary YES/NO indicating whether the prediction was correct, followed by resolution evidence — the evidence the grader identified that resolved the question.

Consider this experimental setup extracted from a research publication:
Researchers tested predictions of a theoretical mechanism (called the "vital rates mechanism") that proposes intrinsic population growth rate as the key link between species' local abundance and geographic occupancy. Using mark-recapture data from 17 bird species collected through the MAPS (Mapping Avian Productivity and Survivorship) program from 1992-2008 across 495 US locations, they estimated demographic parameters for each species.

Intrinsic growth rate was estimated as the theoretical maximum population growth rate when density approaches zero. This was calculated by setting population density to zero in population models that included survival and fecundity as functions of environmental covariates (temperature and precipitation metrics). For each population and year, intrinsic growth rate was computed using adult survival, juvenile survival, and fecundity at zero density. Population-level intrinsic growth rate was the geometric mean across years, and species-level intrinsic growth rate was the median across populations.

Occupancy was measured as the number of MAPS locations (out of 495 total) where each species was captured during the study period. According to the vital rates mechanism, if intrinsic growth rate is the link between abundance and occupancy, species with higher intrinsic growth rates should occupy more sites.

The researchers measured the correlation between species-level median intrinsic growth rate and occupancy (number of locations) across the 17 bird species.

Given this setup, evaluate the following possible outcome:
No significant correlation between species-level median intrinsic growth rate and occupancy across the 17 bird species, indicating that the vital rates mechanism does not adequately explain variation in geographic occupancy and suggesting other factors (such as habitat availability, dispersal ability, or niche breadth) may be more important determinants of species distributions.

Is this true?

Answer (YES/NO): YES